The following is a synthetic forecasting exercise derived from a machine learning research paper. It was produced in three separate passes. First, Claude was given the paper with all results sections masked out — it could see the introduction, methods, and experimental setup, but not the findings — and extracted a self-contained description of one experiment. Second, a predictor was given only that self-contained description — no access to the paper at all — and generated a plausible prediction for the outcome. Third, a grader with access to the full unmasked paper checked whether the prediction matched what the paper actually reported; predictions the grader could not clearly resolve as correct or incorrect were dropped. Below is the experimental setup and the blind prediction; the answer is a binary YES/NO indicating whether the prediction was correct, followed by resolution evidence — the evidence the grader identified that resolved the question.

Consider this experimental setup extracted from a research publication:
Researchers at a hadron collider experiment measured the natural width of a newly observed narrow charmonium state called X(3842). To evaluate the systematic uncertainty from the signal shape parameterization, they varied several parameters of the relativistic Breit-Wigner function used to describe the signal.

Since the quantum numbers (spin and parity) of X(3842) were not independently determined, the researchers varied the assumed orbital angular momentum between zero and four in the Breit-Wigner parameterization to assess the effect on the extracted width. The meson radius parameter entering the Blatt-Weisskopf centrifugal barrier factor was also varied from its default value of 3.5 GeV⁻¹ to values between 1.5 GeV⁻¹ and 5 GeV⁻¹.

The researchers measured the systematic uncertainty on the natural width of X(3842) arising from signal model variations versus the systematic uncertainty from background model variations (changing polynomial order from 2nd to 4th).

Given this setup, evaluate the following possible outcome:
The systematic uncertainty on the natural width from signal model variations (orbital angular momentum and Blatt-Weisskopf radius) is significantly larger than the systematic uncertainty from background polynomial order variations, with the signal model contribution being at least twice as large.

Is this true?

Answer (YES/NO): NO